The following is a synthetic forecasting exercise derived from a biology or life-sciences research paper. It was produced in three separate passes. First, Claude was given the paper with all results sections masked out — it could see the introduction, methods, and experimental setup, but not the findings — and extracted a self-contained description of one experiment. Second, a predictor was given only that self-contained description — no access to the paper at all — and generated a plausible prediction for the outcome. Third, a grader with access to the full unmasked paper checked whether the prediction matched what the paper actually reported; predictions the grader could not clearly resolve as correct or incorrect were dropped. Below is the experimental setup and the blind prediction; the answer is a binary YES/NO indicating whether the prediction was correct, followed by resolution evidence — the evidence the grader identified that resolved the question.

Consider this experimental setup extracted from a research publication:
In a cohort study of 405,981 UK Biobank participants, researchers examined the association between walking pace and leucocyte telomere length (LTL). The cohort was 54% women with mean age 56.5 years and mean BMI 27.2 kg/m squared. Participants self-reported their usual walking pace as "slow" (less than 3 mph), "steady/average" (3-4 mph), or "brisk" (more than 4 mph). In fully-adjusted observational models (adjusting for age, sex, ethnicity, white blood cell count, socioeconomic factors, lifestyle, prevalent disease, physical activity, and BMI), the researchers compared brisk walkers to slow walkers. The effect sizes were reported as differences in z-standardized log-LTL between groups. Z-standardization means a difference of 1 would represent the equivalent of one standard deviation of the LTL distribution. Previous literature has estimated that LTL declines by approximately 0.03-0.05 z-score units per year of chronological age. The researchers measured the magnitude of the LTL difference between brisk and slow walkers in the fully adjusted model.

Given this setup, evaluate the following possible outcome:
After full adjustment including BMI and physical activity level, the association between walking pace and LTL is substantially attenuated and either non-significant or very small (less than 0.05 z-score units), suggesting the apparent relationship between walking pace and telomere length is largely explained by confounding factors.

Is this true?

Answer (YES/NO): NO